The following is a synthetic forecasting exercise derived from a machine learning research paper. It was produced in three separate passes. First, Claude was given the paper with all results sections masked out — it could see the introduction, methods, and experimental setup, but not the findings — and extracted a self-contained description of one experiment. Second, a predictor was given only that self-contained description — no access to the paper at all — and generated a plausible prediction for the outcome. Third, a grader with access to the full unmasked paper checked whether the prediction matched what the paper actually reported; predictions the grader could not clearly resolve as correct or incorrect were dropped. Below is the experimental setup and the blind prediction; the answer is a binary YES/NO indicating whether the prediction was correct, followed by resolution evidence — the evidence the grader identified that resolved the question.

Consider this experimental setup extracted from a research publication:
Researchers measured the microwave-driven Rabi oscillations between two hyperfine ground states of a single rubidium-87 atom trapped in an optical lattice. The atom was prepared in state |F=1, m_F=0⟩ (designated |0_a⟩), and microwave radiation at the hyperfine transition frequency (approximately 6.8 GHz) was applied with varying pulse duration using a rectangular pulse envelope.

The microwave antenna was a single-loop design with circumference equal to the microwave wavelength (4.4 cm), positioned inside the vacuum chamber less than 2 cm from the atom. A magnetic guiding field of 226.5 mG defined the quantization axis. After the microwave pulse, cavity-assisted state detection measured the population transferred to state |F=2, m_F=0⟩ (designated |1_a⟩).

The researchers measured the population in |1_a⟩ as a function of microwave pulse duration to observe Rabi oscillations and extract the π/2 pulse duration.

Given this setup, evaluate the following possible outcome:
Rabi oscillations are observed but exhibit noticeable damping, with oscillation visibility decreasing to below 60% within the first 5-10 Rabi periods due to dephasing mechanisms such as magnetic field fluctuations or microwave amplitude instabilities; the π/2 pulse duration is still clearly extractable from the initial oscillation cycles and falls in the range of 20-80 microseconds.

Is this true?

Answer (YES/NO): NO